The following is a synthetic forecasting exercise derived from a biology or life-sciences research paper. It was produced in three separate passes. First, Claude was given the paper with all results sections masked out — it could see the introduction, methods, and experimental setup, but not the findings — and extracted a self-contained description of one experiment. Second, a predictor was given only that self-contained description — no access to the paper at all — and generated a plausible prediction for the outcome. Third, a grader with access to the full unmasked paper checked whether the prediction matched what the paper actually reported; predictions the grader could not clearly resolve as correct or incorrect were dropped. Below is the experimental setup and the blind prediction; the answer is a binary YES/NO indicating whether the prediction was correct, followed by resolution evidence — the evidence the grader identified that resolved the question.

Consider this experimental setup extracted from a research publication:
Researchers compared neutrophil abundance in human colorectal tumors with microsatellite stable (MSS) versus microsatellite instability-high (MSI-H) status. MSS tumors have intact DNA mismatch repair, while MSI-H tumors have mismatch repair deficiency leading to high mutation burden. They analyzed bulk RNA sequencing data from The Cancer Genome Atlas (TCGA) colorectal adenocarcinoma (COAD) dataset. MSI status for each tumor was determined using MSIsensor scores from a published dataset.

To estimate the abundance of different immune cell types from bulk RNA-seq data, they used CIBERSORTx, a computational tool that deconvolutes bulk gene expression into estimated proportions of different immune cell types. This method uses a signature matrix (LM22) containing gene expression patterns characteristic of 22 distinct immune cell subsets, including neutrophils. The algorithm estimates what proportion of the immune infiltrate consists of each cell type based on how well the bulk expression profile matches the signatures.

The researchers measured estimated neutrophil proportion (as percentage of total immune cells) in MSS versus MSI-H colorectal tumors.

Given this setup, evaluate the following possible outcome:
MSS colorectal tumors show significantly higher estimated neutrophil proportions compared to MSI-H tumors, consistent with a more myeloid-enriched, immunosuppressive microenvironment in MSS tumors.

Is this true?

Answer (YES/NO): NO